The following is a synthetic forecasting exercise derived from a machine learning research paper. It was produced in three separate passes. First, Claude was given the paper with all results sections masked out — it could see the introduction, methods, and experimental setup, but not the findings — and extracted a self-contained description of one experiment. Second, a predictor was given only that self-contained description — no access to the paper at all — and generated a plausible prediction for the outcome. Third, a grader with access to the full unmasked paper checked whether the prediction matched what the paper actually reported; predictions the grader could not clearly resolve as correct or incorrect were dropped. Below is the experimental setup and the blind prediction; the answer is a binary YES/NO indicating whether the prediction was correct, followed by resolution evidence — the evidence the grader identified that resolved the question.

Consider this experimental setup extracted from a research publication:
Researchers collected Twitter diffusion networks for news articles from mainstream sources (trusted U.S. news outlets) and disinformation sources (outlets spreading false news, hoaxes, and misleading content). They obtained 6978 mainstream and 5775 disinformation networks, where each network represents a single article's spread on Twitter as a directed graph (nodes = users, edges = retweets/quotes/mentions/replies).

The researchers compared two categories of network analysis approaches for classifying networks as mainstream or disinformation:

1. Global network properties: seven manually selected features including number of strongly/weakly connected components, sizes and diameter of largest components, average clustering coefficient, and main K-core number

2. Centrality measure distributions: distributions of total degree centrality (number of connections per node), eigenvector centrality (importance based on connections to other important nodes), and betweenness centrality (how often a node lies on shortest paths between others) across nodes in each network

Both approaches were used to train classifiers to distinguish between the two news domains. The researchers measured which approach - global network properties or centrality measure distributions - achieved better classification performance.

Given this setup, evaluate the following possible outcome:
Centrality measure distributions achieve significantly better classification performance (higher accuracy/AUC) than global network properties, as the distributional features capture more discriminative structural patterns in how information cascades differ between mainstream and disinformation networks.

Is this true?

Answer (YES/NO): NO